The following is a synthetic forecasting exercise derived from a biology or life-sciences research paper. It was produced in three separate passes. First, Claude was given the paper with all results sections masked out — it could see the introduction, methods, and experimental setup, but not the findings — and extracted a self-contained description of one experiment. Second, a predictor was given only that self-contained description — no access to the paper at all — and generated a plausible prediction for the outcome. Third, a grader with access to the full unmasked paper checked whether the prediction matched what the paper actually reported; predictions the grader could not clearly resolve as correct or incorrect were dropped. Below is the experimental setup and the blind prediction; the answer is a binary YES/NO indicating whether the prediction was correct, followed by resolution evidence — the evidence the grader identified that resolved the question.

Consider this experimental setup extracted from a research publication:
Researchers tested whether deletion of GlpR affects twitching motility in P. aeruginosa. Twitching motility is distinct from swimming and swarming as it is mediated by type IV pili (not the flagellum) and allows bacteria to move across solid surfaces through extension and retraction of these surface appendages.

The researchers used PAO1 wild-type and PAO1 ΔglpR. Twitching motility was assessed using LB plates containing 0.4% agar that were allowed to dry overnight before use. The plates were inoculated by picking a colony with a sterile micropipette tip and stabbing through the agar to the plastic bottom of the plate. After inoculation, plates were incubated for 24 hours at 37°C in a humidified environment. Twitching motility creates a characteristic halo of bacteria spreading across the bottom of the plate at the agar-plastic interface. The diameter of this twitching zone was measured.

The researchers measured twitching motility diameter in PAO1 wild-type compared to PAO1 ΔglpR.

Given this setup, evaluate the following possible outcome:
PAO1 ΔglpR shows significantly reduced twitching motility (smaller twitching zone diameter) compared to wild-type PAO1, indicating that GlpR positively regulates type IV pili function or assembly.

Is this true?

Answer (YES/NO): YES